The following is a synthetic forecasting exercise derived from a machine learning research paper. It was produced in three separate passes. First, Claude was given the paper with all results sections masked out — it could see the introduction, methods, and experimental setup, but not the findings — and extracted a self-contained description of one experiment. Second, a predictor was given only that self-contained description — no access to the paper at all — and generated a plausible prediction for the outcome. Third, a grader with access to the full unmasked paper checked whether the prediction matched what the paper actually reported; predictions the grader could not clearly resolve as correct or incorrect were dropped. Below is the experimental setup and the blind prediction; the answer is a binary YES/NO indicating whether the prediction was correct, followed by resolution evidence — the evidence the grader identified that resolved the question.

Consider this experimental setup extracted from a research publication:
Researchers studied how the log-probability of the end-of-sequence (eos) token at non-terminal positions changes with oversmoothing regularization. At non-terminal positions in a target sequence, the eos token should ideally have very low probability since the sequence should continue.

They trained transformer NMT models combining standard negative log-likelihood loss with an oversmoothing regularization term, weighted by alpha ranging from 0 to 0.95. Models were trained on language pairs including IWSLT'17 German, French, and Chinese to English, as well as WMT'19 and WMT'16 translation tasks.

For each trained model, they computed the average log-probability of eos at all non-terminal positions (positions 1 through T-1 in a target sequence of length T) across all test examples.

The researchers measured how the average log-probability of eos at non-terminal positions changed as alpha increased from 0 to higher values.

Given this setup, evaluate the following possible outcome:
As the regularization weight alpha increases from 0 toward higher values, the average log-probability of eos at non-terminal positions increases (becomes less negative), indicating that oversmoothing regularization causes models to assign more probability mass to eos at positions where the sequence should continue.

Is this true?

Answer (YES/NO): NO